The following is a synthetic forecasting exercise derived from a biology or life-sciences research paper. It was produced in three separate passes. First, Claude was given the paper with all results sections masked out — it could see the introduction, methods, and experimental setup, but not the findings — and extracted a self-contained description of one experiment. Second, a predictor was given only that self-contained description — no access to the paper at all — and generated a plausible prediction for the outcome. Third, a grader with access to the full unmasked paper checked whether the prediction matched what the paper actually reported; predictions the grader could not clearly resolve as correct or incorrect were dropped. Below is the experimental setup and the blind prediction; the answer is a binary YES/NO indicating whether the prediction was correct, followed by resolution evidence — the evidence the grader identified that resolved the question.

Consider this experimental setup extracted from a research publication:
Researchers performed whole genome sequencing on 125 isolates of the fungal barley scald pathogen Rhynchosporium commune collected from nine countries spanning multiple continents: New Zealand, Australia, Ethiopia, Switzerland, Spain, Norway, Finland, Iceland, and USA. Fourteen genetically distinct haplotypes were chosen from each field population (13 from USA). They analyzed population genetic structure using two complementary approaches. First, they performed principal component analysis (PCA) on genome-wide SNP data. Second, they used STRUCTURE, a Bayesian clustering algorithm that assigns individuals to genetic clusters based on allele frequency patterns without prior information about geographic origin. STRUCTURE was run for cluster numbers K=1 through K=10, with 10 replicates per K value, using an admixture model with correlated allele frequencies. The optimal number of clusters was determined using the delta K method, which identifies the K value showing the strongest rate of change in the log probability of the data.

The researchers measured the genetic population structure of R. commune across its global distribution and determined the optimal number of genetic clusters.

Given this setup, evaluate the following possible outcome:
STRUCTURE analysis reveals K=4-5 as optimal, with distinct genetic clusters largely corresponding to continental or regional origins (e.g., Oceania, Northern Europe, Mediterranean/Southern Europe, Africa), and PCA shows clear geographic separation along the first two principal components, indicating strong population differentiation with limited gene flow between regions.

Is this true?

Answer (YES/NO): NO